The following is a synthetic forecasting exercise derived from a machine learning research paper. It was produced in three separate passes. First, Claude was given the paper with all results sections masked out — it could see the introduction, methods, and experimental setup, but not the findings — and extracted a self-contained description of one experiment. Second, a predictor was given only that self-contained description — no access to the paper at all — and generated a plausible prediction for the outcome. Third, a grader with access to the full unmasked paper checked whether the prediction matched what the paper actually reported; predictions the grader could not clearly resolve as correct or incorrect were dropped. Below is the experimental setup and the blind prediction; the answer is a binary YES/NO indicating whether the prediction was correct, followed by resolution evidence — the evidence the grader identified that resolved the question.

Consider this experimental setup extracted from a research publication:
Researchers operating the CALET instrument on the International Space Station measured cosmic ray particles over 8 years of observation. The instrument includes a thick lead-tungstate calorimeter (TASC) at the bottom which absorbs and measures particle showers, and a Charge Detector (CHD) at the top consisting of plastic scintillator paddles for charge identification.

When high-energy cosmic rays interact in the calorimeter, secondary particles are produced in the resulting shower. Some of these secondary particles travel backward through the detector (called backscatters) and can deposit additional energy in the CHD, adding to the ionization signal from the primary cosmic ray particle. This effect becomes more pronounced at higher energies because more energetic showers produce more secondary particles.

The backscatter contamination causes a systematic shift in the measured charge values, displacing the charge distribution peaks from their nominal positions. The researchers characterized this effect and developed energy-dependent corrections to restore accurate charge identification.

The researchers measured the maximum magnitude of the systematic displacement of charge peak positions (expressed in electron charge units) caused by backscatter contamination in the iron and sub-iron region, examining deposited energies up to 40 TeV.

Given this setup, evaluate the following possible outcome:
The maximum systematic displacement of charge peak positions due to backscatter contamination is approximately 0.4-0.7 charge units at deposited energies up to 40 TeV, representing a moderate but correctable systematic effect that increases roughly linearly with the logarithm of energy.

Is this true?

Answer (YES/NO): NO